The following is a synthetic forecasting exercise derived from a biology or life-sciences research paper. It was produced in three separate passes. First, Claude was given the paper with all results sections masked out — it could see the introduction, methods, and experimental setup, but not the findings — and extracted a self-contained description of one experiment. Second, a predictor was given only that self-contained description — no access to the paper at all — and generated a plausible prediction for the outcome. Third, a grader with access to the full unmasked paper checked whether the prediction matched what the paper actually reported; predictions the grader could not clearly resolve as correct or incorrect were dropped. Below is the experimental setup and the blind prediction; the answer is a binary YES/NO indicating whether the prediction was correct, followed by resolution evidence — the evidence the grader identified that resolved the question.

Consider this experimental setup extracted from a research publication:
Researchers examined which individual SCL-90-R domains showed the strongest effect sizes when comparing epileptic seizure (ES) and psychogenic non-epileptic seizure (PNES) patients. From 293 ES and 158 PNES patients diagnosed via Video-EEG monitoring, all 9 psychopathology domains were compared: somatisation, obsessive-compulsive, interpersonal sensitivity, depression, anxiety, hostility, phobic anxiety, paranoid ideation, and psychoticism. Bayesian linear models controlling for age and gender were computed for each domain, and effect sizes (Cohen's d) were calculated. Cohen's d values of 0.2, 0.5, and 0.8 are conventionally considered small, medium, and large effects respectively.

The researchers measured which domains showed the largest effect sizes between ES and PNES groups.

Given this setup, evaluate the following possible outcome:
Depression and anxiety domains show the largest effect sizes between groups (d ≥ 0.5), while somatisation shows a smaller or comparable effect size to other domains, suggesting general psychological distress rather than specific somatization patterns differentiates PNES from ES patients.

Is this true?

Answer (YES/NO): NO